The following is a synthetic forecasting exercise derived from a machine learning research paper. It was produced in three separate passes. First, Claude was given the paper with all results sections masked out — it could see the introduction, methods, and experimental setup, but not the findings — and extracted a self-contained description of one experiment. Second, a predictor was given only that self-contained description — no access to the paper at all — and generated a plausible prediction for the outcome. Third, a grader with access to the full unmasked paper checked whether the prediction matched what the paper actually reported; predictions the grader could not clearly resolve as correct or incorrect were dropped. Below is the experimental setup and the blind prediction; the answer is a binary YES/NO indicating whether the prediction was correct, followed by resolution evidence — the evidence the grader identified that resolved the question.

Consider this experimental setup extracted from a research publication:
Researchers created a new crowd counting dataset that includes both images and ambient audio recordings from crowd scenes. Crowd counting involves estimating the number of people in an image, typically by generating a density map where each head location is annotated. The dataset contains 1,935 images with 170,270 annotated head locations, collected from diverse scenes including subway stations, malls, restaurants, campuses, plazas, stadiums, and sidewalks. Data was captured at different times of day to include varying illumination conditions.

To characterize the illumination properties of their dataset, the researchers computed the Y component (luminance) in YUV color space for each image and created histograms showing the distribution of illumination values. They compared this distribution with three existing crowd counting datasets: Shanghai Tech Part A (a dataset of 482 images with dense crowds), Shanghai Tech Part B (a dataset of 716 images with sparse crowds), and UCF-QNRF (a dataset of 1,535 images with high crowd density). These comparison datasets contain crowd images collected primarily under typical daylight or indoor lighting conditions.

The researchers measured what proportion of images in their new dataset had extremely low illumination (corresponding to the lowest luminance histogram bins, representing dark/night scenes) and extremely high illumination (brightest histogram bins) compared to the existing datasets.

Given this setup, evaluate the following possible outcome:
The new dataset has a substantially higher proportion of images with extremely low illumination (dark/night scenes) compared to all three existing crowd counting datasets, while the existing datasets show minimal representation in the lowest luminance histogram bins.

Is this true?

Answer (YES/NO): YES